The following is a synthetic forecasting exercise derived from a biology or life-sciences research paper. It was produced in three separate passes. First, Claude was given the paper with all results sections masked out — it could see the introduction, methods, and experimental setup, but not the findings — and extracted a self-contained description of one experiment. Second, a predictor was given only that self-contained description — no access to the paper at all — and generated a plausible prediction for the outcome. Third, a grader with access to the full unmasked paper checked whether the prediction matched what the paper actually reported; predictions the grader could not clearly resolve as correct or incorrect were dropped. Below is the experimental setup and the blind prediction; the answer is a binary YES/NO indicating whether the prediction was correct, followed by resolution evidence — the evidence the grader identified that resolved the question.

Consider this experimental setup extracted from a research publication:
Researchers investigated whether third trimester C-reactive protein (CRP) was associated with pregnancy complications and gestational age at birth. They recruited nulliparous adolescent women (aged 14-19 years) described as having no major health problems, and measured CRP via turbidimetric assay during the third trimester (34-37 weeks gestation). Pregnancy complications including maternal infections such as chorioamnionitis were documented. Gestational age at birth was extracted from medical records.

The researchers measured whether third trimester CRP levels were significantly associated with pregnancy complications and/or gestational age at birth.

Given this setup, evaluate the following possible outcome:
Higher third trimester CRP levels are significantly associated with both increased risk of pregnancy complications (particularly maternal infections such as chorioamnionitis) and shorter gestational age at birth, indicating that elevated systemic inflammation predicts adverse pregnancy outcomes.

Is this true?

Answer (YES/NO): YES